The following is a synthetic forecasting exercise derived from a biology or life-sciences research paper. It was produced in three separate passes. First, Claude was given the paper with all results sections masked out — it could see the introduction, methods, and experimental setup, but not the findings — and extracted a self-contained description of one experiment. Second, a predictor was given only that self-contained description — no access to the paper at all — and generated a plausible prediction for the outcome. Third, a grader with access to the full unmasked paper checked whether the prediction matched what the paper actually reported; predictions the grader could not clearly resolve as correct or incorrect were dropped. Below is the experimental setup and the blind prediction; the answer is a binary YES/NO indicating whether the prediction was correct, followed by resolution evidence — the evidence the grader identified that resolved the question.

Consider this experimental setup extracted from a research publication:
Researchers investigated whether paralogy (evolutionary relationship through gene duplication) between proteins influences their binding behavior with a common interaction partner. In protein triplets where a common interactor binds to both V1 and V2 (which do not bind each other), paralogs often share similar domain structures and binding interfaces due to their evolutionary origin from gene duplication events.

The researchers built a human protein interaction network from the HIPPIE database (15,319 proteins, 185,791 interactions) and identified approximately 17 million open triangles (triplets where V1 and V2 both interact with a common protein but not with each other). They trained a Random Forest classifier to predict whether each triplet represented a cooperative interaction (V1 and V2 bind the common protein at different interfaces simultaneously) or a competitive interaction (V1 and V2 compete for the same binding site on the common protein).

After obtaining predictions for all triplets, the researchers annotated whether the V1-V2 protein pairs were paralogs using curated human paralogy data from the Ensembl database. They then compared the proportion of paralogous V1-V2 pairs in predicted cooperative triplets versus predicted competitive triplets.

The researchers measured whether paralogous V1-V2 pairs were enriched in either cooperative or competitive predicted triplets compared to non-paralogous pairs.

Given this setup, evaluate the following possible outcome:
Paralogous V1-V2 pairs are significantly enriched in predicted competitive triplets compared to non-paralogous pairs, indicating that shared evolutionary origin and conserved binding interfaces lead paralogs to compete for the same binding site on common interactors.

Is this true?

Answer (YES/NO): YES